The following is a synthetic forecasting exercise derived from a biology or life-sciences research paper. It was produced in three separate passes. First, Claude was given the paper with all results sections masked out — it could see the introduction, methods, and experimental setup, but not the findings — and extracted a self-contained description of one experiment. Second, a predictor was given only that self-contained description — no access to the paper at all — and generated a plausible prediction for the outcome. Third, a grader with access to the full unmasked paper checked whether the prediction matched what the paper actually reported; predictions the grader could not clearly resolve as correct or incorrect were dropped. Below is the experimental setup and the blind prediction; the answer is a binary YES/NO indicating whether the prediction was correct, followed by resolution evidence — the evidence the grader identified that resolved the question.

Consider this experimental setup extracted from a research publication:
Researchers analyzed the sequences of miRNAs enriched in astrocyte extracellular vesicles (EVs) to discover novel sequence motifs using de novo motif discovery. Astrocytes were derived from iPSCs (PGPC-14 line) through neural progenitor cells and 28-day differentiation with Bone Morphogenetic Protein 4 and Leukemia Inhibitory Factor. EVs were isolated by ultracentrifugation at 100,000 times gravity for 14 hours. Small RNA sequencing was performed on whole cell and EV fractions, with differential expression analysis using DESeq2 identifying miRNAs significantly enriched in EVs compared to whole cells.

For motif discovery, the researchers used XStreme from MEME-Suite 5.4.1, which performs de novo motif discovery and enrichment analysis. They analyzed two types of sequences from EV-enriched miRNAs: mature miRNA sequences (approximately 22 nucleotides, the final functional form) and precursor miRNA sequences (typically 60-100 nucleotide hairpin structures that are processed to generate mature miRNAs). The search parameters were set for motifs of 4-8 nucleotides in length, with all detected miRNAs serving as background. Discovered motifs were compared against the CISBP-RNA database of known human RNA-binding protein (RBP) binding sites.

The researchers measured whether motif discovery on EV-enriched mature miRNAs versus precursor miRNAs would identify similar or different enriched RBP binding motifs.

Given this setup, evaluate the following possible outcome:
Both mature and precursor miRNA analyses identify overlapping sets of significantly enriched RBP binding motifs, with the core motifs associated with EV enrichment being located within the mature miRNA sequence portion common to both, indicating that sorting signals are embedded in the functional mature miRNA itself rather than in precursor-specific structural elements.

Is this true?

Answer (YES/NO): NO